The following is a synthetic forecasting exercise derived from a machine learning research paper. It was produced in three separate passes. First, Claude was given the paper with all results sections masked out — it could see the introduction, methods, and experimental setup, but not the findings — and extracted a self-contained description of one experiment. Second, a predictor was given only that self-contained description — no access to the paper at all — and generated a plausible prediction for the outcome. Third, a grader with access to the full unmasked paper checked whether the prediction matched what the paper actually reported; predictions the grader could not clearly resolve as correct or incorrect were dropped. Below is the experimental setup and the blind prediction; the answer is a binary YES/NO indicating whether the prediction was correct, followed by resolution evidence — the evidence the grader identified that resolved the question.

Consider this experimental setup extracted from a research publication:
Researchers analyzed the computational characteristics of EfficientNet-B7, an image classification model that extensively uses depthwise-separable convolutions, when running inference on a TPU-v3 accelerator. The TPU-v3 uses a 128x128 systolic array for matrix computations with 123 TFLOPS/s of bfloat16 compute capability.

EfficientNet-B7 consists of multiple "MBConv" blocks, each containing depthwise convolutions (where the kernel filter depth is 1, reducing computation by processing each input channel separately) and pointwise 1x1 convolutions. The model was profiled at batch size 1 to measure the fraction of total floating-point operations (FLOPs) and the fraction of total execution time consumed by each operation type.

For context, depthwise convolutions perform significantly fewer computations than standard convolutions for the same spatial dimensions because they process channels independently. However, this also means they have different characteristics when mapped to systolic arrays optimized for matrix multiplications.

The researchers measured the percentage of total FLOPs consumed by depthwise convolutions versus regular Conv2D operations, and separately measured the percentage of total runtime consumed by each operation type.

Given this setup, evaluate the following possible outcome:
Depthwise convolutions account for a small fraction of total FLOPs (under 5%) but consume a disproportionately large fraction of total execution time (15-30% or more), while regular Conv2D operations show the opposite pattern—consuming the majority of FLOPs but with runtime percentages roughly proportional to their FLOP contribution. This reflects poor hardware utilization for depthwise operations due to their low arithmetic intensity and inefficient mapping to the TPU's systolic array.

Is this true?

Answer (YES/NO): NO